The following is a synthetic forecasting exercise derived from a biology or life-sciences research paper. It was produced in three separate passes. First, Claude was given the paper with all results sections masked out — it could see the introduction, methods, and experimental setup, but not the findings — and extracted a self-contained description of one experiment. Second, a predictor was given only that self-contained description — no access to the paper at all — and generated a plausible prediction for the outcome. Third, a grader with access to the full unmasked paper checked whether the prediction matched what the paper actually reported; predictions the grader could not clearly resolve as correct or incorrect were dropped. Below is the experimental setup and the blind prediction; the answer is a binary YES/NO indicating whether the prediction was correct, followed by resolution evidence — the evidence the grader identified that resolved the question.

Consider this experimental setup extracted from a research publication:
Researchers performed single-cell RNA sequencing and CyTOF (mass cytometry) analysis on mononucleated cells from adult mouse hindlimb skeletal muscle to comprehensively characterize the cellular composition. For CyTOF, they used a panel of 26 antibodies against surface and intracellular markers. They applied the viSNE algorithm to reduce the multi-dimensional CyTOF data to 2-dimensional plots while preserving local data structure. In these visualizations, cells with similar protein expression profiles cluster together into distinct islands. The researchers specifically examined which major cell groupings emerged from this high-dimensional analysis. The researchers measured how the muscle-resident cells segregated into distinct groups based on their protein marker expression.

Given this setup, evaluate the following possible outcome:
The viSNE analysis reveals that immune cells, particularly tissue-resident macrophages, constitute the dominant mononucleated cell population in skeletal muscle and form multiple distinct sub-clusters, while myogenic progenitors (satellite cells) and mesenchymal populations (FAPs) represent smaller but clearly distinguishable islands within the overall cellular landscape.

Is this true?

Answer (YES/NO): NO